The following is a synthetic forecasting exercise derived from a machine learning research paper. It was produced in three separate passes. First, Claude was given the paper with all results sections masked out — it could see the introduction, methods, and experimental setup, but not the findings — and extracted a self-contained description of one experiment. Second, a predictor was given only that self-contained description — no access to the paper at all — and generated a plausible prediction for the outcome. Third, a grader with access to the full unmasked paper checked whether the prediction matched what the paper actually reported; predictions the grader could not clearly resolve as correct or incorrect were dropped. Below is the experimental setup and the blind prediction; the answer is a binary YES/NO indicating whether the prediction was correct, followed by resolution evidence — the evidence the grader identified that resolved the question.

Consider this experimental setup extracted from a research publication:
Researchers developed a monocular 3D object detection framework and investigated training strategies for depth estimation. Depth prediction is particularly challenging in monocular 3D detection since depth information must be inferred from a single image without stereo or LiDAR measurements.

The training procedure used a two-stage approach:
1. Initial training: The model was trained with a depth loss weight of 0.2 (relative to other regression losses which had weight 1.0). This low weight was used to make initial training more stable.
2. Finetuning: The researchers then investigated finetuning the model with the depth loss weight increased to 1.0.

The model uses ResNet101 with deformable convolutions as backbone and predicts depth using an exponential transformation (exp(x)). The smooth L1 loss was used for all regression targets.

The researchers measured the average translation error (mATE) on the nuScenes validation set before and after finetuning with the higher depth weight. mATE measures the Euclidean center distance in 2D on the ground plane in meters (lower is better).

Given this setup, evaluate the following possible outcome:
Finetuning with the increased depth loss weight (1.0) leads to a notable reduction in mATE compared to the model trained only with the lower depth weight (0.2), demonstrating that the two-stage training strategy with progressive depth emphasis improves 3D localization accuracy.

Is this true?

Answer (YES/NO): YES